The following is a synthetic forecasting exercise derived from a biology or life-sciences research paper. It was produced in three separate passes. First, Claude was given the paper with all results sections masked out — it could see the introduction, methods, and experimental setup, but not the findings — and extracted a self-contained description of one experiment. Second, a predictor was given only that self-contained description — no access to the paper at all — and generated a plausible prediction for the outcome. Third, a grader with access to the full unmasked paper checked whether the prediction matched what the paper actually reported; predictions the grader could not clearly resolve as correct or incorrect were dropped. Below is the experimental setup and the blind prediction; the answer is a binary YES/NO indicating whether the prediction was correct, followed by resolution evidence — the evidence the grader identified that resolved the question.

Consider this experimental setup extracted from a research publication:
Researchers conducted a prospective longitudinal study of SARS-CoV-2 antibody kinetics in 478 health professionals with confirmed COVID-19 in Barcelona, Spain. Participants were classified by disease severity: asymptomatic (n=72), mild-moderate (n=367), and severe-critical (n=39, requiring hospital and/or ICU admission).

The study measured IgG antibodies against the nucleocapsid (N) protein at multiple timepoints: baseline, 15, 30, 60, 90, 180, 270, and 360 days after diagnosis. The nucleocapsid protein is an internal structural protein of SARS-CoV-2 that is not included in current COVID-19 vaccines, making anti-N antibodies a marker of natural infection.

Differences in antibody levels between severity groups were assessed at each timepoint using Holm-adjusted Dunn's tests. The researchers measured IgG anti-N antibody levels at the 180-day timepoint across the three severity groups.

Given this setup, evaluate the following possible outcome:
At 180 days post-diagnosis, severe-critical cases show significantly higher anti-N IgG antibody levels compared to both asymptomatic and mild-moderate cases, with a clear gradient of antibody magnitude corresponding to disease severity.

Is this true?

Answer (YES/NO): YES